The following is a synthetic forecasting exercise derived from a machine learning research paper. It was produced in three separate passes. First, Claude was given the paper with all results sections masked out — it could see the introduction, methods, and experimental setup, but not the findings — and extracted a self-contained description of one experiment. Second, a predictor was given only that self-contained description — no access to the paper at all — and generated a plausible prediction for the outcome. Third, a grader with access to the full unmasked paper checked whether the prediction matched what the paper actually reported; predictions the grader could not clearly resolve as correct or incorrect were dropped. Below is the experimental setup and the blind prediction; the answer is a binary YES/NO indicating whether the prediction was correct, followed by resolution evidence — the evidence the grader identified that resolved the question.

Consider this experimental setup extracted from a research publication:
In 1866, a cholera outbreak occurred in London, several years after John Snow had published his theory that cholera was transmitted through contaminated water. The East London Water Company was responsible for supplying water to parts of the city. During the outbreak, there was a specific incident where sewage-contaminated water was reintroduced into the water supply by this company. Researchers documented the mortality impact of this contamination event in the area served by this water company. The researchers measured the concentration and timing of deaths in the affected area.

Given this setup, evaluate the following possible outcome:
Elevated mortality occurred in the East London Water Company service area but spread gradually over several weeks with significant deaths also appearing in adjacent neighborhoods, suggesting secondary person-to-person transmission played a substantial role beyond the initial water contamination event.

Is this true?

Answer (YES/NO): NO